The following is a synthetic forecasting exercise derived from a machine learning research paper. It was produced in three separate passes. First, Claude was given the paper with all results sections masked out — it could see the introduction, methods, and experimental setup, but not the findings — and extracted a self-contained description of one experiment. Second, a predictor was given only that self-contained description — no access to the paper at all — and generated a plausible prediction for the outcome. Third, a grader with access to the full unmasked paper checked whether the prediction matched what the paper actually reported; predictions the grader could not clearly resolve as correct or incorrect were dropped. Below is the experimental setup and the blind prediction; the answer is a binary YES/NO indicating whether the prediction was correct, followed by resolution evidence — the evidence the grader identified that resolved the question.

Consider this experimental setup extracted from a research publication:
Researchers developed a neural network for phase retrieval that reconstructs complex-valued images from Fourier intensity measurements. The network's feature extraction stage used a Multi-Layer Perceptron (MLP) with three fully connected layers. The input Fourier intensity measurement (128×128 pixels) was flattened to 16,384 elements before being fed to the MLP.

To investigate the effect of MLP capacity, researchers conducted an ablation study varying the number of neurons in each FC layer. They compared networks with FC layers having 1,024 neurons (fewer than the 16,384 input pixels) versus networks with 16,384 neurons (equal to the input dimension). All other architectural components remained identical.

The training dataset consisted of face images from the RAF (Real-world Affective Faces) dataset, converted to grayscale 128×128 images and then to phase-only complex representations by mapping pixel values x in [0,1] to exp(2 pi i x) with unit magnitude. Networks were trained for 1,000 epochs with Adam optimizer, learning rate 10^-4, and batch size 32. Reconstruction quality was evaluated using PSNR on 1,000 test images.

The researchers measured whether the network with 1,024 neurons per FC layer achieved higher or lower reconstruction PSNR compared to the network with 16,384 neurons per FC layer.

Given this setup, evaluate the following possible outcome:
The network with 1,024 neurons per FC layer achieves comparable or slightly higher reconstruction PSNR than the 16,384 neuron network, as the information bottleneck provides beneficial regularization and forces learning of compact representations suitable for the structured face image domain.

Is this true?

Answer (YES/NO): YES